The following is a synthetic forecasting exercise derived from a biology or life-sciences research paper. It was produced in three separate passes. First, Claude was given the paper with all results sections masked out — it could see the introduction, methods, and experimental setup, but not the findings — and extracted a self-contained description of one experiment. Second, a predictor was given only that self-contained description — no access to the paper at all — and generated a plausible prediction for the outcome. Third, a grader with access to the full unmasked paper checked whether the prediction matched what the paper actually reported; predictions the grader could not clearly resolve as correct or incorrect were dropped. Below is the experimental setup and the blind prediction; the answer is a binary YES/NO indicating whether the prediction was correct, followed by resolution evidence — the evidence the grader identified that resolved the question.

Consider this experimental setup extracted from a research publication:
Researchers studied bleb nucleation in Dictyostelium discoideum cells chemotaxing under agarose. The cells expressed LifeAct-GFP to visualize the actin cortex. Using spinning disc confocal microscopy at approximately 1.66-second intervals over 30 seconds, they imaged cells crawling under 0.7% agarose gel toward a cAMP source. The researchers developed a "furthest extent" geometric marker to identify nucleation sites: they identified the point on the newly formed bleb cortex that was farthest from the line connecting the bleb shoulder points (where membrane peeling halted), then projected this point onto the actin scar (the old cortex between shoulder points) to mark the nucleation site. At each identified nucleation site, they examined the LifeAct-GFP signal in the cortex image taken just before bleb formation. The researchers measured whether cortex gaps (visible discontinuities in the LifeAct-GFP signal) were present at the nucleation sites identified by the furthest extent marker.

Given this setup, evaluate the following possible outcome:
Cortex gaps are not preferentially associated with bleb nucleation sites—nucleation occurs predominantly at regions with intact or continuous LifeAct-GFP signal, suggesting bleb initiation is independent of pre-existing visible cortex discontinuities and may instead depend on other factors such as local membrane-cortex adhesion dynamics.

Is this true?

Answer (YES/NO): NO